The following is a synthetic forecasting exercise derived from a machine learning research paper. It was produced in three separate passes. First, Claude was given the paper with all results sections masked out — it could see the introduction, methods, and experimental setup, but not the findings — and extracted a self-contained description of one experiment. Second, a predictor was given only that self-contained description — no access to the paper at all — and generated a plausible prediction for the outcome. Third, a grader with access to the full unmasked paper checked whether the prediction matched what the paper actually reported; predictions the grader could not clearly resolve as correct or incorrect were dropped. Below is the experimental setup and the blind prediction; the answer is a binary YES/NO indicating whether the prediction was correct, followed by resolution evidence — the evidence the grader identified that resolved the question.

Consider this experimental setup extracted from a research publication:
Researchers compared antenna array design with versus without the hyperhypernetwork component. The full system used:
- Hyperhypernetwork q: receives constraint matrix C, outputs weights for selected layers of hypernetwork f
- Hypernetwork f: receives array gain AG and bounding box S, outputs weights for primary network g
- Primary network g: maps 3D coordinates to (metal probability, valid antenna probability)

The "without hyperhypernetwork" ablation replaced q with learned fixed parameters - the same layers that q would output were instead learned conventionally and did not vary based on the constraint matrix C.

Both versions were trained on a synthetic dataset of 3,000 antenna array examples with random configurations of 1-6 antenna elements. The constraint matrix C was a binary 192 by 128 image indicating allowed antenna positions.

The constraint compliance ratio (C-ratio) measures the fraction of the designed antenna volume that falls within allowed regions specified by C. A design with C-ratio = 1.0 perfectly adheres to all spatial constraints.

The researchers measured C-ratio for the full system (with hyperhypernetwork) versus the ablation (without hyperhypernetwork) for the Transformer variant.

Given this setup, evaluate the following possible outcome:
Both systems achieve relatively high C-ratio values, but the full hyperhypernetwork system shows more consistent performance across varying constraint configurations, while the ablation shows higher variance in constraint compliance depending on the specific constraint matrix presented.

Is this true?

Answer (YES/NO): NO